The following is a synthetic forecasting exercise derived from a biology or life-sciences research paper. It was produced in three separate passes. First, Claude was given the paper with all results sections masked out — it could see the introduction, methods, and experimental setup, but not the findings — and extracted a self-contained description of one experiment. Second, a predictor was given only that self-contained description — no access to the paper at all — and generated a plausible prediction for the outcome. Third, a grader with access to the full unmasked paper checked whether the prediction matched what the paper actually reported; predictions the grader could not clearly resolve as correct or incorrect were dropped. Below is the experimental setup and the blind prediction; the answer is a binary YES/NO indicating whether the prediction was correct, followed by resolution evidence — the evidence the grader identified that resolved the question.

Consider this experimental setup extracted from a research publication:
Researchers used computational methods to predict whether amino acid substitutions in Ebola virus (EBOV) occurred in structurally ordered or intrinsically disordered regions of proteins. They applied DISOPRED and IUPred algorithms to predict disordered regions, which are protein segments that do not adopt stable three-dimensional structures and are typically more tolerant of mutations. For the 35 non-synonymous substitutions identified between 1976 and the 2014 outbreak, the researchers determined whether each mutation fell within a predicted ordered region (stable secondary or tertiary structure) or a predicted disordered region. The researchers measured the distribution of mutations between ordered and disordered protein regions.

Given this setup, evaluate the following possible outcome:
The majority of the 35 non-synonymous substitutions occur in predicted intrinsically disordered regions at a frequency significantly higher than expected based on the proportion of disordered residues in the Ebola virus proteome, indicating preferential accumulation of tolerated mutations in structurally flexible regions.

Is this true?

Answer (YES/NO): NO